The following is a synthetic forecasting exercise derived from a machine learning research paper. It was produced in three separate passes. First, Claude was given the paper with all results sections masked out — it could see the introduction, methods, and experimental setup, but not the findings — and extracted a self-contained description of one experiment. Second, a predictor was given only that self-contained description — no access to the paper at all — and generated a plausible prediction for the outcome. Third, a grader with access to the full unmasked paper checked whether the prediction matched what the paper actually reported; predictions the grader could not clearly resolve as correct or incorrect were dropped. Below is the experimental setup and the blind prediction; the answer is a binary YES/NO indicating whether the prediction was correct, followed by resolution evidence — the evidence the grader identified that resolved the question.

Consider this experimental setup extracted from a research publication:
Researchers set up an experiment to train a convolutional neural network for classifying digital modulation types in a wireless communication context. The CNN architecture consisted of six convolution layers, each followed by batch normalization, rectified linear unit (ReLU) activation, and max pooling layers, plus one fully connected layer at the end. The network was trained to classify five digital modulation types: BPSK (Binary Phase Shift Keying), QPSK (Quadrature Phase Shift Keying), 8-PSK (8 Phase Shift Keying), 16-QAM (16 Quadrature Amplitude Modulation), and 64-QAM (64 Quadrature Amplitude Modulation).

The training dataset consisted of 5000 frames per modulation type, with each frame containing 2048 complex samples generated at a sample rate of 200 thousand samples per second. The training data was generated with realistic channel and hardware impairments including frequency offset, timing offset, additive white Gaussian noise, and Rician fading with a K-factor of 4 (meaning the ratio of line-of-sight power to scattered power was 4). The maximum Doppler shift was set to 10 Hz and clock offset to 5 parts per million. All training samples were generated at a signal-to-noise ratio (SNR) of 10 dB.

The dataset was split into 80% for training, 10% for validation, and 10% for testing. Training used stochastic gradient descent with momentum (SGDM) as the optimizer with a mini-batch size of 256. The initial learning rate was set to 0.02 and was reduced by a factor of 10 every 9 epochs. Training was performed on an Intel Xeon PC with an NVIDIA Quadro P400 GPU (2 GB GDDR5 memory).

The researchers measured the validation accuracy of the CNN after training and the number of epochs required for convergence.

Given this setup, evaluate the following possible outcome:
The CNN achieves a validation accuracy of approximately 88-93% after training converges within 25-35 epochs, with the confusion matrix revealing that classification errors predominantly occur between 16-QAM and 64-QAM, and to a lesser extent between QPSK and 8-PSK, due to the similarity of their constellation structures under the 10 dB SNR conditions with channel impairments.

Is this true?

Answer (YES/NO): NO